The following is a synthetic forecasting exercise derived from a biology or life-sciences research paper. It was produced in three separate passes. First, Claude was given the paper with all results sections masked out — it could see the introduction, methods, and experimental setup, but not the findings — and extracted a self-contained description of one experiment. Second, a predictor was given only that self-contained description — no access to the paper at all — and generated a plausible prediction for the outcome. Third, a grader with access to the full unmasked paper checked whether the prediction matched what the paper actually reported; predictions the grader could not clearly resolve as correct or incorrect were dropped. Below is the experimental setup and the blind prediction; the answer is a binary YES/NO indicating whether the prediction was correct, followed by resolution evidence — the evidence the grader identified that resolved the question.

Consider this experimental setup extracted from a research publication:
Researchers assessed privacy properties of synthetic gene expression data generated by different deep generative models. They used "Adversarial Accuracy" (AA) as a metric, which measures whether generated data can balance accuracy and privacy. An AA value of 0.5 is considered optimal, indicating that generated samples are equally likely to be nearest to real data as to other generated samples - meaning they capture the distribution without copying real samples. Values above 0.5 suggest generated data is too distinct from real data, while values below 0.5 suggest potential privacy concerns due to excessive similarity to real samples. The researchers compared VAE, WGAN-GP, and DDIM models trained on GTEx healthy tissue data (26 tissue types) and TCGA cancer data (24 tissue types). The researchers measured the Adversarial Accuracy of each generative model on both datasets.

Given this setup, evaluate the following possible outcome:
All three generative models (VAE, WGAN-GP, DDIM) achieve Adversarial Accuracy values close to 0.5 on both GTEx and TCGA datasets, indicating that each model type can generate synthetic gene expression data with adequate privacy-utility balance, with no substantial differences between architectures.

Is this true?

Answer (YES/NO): NO